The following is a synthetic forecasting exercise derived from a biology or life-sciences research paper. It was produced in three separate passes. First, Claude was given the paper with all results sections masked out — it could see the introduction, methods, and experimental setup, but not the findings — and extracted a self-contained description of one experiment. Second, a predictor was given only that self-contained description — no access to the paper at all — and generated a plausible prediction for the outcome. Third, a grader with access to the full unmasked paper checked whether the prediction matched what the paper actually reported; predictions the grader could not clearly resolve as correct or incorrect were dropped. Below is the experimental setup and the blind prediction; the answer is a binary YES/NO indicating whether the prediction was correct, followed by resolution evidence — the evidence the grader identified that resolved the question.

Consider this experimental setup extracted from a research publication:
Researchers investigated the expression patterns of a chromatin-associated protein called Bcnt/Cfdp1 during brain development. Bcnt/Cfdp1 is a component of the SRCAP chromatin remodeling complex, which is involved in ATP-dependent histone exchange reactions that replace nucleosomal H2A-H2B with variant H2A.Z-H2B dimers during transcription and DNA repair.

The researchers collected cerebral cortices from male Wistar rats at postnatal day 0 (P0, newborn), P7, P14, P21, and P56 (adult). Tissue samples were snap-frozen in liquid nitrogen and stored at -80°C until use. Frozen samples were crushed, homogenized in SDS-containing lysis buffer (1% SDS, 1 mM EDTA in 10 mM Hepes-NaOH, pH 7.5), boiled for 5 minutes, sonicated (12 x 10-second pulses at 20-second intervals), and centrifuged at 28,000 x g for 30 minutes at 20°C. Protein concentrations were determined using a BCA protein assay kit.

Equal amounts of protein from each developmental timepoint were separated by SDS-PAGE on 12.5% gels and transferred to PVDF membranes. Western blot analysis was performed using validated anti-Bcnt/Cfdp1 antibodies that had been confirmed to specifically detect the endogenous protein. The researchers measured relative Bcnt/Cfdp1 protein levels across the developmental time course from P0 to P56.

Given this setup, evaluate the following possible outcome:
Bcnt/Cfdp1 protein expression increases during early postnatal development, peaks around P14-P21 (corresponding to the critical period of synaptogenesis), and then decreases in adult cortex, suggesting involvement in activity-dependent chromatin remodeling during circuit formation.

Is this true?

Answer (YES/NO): NO